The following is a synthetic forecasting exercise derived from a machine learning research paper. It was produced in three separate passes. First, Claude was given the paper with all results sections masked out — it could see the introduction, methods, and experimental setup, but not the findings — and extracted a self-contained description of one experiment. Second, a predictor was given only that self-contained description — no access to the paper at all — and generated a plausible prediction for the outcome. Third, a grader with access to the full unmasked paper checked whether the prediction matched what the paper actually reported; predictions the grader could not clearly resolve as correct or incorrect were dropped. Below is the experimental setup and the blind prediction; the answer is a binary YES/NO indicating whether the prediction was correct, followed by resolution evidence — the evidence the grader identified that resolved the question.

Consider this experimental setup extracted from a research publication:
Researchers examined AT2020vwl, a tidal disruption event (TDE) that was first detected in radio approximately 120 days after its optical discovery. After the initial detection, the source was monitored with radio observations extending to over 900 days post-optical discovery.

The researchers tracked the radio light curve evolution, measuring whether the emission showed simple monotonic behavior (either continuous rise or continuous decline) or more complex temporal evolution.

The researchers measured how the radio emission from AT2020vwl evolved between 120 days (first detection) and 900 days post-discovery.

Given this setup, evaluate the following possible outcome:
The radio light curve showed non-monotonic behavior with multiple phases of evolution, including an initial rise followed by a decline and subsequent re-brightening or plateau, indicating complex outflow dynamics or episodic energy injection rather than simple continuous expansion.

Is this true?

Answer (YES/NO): YES